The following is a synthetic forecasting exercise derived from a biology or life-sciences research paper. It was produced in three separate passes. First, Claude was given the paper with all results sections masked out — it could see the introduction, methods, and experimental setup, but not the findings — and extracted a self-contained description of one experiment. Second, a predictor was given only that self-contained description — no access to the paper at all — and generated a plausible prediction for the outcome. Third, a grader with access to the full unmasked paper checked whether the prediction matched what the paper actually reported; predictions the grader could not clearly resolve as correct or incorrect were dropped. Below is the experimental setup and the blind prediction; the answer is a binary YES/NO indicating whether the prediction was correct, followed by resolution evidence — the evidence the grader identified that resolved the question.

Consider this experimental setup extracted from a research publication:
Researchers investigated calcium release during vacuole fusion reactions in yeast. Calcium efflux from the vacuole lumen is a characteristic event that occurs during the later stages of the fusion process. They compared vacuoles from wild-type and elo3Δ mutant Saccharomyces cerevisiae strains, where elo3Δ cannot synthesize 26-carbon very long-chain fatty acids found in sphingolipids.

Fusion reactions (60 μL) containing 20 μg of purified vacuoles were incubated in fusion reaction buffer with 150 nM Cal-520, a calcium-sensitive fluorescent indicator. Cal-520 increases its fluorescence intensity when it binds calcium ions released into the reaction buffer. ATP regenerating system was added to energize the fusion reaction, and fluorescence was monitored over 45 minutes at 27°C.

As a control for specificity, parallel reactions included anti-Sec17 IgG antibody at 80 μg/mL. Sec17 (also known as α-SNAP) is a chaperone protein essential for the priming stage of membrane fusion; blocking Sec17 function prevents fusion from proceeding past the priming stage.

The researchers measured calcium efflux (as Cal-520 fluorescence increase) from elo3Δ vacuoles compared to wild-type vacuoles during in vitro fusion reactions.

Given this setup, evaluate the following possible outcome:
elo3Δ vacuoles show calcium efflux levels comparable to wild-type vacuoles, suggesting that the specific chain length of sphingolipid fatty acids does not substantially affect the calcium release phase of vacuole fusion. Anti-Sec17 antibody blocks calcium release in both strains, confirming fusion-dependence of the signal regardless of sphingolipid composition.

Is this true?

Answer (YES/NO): NO